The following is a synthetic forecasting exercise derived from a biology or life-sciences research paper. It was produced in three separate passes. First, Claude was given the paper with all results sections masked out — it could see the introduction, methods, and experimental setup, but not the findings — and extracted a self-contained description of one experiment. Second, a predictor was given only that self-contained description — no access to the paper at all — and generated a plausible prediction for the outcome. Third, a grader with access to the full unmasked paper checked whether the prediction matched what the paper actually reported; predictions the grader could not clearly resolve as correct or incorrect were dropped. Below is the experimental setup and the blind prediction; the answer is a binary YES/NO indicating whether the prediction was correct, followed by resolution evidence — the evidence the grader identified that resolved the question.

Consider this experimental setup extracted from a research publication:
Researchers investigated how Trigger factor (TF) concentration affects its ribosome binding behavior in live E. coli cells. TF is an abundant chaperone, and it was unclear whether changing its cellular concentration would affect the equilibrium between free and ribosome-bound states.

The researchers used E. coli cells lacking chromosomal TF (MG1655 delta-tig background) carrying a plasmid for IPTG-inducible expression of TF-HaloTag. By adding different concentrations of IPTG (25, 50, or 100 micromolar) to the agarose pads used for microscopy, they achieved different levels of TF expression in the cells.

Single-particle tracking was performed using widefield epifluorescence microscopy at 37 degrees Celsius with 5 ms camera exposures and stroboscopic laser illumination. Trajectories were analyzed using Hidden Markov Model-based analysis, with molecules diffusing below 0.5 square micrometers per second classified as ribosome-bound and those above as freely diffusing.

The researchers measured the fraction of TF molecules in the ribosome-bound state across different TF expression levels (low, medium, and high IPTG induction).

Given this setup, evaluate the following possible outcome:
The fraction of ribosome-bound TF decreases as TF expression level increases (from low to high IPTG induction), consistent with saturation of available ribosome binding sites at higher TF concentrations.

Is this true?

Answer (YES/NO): YES